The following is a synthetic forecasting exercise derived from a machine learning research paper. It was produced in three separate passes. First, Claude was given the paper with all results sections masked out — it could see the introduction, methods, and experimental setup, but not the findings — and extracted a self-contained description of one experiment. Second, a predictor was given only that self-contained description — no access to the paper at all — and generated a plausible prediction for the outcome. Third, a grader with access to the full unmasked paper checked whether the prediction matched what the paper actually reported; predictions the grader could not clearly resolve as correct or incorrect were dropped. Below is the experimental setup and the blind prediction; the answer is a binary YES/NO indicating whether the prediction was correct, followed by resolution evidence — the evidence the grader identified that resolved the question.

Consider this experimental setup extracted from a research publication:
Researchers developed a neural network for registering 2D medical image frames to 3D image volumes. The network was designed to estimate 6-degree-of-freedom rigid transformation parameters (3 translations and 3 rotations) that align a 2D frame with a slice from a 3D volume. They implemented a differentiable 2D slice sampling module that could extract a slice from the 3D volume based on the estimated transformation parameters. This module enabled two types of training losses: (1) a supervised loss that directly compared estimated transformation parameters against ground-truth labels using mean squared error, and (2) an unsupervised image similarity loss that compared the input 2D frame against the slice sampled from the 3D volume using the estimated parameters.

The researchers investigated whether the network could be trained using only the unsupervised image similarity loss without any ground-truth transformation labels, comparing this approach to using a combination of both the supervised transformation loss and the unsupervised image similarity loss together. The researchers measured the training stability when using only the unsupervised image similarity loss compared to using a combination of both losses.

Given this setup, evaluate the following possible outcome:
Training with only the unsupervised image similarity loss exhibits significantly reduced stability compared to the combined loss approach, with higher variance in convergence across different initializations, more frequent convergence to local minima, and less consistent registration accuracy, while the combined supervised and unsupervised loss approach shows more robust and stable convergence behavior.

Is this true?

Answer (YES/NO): NO